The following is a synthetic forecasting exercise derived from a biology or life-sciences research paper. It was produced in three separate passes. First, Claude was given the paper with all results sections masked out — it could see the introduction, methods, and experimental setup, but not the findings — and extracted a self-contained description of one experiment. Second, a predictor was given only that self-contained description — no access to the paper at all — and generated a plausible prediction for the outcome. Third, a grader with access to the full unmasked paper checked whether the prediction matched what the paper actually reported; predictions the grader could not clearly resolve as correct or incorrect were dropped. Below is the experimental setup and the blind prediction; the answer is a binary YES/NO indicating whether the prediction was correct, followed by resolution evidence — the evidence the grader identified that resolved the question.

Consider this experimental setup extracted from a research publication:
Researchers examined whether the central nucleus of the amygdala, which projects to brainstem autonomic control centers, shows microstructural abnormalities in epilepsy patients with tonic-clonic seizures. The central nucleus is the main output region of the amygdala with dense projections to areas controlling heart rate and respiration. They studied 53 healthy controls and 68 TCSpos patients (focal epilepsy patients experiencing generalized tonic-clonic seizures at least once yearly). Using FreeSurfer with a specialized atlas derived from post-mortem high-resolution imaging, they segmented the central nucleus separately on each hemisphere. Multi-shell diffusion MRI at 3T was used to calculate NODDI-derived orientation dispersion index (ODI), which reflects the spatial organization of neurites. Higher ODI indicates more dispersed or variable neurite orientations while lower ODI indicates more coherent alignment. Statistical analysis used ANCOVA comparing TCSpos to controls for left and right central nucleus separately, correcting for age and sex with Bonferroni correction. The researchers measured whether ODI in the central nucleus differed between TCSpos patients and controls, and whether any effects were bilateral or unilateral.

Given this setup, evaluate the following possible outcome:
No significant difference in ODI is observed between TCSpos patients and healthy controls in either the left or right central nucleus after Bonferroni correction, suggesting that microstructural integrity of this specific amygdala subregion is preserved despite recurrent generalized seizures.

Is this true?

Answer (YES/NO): YES